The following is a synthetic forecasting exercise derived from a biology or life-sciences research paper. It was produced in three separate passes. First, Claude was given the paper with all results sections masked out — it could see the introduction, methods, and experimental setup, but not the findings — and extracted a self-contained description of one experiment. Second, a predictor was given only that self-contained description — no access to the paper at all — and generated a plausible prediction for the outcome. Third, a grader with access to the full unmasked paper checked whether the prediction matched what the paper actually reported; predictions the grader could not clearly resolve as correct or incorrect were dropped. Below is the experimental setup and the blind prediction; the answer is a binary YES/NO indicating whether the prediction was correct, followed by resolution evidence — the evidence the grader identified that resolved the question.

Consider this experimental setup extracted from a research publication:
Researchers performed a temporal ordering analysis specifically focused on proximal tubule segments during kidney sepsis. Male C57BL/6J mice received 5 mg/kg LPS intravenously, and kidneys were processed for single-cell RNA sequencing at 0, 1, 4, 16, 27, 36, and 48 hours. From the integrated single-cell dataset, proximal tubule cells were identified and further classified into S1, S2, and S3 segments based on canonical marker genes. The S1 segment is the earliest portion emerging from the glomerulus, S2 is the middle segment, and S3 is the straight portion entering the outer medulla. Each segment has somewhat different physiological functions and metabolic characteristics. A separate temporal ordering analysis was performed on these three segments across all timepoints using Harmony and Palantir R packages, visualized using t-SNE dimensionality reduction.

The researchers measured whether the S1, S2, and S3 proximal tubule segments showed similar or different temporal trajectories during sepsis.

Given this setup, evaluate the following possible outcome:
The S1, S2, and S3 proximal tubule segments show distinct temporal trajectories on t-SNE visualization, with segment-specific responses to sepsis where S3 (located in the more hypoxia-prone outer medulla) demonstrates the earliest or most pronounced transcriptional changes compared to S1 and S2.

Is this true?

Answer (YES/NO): NO